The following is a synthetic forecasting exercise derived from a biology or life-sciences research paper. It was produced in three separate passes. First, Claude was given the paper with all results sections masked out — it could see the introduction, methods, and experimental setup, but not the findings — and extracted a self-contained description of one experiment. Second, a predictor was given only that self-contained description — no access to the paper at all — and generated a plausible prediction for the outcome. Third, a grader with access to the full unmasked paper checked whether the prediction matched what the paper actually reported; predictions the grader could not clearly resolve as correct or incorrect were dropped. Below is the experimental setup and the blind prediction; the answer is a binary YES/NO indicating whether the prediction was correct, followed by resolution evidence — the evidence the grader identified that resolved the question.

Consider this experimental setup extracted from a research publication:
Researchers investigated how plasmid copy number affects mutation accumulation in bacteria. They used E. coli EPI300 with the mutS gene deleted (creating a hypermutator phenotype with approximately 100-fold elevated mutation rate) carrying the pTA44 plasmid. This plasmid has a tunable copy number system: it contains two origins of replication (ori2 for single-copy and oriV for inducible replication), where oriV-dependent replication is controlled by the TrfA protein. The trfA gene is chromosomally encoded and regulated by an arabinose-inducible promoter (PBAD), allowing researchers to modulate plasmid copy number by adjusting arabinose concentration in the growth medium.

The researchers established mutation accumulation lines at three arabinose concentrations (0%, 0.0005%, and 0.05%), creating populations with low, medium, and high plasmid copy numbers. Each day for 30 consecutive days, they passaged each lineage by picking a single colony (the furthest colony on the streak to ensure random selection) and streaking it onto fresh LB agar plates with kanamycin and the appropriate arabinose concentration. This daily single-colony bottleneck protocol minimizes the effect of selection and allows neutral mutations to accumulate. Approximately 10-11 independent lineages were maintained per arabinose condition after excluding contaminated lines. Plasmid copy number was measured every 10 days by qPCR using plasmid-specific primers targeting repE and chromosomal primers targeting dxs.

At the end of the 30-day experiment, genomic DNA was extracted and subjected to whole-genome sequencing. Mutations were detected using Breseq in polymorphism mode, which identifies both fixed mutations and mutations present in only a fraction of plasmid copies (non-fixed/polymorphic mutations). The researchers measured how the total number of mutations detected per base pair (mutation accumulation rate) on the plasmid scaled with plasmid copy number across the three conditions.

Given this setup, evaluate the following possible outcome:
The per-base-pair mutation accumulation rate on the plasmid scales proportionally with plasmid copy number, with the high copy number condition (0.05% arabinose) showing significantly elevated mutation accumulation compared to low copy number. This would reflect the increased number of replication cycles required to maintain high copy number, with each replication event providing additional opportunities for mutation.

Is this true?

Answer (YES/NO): NO